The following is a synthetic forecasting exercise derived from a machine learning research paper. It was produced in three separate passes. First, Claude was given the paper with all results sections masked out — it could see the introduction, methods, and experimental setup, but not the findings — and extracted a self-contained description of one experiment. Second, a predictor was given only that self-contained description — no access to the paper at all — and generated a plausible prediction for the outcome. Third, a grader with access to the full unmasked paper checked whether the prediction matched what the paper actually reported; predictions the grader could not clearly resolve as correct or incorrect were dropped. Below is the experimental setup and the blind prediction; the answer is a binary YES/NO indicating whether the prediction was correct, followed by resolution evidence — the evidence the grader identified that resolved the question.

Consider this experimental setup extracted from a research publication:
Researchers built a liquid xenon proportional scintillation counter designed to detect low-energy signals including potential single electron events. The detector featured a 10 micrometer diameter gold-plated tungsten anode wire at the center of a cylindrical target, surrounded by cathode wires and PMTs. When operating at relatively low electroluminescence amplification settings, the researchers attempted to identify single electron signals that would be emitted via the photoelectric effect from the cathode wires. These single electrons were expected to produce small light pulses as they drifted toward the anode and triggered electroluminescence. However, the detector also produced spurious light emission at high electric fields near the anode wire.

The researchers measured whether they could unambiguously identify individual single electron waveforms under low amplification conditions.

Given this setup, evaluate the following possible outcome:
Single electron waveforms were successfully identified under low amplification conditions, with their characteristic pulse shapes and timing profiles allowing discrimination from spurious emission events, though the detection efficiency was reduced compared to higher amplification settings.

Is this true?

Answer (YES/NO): NO